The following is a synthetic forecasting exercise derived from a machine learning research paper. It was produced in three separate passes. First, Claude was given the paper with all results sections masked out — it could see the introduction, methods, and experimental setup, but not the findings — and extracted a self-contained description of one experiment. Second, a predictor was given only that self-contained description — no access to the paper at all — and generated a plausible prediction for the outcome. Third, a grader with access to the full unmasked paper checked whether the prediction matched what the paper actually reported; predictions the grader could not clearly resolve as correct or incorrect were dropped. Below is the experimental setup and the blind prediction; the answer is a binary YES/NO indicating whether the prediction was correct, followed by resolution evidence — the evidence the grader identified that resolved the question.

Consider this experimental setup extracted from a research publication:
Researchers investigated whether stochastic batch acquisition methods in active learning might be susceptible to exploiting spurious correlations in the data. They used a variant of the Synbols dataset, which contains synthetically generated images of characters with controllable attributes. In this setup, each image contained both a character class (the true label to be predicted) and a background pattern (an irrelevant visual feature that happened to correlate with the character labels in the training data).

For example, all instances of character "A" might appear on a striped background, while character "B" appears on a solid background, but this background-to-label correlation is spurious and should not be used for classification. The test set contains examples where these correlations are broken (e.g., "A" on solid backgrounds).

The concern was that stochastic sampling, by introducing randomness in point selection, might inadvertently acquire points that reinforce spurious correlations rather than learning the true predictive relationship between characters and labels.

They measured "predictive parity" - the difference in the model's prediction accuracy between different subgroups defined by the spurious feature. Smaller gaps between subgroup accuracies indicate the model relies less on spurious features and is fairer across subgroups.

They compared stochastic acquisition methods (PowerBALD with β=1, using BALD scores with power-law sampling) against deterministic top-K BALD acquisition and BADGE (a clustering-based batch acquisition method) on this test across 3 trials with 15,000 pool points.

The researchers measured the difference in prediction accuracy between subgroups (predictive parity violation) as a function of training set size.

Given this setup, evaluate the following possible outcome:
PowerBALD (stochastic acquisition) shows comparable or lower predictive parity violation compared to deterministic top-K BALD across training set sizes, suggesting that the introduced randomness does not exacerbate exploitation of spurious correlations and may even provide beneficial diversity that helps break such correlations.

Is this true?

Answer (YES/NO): YES